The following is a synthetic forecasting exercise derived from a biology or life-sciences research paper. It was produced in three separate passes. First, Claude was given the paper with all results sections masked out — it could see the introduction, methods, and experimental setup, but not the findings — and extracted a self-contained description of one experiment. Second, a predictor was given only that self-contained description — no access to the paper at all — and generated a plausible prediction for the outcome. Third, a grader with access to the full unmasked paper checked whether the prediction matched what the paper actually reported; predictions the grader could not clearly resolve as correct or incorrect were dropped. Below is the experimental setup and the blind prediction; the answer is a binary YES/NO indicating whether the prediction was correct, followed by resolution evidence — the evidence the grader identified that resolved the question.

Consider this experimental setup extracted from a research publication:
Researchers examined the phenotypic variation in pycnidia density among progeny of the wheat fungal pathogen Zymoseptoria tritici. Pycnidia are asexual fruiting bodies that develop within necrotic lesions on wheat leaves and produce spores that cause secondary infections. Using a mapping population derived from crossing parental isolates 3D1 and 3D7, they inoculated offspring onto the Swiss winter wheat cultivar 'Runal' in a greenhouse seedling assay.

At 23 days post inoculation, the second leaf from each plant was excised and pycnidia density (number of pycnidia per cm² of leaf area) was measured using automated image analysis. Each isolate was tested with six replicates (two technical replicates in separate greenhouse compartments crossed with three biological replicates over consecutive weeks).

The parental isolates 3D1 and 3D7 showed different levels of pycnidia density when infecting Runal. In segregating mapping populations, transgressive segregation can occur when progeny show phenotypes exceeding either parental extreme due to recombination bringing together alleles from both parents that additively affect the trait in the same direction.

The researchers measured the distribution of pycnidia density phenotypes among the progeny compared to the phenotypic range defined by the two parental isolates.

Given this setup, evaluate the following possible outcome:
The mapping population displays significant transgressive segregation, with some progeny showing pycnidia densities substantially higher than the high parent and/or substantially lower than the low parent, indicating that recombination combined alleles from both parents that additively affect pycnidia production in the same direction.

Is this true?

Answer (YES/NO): YES